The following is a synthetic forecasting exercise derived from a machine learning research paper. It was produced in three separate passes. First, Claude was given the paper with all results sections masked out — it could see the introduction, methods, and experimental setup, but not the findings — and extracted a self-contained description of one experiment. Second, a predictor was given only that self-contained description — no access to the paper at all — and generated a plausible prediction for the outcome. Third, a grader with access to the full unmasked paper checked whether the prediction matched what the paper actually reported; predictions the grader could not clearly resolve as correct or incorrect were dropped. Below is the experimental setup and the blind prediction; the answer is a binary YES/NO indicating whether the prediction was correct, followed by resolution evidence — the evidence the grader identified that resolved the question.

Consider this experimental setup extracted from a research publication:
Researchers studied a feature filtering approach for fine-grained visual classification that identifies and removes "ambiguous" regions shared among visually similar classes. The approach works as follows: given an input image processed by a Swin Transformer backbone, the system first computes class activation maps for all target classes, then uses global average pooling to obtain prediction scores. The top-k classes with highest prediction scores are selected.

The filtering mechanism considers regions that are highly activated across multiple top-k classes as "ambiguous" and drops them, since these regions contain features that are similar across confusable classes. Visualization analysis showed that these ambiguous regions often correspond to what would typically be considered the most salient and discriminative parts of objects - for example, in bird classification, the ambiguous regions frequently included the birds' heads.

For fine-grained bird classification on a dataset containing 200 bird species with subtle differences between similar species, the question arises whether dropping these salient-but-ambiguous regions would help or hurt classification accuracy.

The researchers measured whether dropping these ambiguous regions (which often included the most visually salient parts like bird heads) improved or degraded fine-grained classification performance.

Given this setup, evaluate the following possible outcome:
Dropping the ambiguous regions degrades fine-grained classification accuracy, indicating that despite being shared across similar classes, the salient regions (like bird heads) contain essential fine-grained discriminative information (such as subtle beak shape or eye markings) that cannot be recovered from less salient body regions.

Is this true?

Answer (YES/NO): NO